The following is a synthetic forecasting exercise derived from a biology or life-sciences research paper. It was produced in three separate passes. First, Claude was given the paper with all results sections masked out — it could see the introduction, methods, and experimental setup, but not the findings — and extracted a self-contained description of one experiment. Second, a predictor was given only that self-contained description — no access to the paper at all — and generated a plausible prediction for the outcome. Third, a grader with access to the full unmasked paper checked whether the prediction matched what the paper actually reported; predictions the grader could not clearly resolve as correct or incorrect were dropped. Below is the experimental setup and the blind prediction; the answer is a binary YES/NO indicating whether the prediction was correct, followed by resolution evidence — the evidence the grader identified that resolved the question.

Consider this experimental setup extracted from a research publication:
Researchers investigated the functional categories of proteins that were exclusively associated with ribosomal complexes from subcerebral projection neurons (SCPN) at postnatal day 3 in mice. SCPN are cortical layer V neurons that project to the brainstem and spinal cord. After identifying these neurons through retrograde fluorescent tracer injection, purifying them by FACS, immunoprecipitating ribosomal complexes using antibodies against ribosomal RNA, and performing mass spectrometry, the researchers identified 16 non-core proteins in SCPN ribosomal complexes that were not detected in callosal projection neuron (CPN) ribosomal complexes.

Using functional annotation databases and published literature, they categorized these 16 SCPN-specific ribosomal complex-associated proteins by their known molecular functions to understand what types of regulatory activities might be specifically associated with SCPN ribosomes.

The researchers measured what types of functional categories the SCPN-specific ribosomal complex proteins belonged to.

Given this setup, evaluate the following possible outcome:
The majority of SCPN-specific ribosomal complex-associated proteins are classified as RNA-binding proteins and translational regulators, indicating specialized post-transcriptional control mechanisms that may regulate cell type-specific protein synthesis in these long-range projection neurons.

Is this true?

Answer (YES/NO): NO